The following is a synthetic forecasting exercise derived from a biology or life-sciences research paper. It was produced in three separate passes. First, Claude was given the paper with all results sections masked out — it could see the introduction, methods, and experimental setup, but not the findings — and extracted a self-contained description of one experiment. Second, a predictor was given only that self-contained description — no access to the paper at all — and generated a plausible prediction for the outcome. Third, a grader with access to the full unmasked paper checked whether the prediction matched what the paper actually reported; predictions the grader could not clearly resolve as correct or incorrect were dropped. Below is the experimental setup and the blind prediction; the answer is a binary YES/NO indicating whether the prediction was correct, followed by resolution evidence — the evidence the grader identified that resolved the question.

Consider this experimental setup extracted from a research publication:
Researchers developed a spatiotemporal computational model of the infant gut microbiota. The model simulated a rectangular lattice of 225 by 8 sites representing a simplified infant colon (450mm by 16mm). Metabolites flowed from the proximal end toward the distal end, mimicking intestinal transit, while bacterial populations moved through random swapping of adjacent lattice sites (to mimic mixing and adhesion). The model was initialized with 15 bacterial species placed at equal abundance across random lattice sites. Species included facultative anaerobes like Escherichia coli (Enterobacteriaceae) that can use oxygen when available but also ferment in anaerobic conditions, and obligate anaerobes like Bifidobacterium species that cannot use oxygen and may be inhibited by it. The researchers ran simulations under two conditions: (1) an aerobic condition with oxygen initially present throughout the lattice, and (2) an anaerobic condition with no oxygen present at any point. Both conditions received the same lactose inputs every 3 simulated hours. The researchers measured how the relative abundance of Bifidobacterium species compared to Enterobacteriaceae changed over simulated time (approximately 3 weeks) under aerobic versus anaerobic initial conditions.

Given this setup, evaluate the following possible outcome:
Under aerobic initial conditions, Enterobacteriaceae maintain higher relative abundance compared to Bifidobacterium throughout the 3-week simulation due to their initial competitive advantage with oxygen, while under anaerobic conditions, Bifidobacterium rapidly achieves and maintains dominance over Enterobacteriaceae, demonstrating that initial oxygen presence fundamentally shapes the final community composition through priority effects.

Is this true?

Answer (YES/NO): NO